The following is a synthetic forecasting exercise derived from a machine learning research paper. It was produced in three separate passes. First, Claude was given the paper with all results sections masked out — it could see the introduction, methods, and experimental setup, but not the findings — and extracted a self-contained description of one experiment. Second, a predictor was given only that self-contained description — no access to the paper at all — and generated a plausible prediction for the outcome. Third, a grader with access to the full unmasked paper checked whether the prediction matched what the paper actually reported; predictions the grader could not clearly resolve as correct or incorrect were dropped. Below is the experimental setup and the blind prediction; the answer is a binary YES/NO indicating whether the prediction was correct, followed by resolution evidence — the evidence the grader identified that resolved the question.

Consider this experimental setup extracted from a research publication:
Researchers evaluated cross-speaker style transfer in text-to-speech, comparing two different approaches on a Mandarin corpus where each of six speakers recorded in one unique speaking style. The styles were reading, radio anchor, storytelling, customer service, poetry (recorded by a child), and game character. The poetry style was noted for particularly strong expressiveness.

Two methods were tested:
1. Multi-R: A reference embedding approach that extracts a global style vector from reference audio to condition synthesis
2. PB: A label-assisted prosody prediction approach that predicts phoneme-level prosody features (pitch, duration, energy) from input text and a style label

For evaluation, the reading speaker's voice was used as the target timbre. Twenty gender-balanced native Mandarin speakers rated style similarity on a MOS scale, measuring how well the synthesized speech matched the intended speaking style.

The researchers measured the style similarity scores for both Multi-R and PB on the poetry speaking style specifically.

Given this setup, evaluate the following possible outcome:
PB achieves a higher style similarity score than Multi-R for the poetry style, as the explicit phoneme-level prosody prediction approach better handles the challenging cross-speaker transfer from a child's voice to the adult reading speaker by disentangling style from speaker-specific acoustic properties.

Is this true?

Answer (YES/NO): YES